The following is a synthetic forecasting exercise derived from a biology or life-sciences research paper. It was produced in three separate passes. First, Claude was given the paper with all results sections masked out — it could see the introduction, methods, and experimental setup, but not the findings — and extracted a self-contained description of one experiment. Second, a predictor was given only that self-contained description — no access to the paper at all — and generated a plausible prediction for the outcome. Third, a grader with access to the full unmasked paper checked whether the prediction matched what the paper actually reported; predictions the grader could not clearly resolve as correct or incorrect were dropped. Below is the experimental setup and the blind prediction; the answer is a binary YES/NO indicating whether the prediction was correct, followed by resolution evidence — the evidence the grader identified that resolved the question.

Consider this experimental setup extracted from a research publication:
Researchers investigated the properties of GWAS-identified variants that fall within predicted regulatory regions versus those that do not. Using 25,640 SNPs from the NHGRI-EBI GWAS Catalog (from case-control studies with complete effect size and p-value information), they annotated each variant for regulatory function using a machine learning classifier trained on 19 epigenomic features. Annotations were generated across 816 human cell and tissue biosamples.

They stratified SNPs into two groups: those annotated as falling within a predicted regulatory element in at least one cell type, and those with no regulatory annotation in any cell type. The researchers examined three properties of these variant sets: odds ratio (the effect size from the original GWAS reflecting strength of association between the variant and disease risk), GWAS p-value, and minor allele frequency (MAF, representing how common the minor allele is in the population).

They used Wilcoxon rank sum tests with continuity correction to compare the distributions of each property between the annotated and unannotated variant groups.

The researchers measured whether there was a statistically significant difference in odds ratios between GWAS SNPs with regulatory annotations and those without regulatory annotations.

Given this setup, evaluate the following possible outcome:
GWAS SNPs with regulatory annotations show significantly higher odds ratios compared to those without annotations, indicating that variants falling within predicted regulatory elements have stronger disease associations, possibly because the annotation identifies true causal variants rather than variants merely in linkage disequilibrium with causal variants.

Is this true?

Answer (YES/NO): NO